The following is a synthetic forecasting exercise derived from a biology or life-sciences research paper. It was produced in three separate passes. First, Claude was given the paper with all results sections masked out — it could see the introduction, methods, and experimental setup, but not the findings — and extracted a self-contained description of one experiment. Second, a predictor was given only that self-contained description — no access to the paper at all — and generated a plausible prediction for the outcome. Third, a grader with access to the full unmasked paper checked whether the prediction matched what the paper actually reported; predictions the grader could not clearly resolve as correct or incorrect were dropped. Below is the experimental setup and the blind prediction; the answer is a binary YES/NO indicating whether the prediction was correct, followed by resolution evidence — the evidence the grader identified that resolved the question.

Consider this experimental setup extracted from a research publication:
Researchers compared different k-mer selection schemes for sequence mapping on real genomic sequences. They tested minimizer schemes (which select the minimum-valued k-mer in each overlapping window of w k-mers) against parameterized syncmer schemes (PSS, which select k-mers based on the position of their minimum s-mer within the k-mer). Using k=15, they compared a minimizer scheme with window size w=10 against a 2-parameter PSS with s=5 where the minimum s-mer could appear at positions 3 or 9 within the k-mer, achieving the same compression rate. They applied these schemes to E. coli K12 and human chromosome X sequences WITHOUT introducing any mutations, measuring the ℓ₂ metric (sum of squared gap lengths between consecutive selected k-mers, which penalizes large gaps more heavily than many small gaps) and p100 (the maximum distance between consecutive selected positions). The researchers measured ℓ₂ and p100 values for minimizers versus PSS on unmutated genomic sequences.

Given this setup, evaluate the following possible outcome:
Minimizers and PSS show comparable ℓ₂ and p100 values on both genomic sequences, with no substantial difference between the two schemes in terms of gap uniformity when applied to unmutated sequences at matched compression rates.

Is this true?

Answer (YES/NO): NO